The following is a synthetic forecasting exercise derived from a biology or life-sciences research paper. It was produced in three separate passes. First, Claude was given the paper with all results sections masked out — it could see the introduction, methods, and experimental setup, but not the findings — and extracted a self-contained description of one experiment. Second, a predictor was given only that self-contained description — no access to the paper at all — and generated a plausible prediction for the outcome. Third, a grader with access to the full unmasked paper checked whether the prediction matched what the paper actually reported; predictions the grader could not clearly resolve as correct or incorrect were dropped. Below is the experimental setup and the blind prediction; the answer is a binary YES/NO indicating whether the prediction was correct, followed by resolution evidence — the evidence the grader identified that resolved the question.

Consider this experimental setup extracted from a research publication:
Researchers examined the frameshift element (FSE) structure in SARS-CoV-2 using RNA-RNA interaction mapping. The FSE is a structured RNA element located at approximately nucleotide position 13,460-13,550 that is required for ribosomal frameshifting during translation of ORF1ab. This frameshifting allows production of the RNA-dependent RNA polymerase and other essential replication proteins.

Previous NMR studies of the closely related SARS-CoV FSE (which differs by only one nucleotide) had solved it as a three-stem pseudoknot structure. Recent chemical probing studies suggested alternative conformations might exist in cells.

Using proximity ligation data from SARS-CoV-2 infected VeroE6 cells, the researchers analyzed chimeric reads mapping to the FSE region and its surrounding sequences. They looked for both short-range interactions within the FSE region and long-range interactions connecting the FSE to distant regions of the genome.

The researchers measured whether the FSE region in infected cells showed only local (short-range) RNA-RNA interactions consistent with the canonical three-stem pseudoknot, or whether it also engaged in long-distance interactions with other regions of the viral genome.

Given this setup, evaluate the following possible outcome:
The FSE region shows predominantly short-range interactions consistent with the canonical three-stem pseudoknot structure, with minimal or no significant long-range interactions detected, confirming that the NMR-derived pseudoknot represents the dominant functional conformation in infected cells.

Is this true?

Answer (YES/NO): NO